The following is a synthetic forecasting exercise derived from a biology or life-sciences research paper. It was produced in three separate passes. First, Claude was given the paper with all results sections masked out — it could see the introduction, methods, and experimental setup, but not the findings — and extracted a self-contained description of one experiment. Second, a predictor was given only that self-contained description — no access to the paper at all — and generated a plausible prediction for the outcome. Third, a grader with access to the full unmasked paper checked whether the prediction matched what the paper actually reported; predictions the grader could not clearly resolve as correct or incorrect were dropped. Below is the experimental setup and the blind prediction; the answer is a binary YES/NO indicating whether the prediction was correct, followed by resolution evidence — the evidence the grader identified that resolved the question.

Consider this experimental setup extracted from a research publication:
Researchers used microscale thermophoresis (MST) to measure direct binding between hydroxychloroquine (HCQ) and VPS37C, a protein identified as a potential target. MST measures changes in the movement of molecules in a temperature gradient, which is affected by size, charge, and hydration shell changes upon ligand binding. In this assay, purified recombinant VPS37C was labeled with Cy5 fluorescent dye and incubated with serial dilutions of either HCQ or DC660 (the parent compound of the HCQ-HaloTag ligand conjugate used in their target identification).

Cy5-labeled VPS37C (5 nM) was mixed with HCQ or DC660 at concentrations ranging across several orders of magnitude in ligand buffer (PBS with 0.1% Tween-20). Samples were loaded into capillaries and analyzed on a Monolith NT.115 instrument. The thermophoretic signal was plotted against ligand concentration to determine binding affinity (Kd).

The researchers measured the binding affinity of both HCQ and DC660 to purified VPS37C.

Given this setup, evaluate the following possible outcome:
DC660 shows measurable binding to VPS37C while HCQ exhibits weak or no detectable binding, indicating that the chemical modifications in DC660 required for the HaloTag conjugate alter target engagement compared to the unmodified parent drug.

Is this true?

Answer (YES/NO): NO